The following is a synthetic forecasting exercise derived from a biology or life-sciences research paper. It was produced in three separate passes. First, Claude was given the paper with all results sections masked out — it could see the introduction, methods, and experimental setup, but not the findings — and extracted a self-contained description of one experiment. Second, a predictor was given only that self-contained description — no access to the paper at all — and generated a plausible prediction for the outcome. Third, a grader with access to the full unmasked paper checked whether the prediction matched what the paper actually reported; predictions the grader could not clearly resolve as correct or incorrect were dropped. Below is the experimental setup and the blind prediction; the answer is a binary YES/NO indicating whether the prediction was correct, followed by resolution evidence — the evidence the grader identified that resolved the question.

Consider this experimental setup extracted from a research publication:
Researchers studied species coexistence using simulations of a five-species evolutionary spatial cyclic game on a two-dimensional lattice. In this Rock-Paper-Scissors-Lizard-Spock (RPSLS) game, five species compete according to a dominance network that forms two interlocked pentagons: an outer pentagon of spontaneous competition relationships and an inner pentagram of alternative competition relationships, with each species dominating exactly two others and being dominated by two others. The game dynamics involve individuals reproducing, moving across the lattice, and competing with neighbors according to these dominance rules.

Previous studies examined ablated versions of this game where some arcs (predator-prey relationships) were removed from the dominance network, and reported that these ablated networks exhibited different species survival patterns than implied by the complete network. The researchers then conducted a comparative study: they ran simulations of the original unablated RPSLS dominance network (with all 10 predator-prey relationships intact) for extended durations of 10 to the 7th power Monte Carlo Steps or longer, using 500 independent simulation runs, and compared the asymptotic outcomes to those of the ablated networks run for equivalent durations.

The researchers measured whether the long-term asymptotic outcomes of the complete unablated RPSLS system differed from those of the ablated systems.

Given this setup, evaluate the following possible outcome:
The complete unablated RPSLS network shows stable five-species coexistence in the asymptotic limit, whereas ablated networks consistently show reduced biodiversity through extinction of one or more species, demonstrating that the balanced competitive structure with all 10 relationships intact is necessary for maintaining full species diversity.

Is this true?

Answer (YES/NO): NO